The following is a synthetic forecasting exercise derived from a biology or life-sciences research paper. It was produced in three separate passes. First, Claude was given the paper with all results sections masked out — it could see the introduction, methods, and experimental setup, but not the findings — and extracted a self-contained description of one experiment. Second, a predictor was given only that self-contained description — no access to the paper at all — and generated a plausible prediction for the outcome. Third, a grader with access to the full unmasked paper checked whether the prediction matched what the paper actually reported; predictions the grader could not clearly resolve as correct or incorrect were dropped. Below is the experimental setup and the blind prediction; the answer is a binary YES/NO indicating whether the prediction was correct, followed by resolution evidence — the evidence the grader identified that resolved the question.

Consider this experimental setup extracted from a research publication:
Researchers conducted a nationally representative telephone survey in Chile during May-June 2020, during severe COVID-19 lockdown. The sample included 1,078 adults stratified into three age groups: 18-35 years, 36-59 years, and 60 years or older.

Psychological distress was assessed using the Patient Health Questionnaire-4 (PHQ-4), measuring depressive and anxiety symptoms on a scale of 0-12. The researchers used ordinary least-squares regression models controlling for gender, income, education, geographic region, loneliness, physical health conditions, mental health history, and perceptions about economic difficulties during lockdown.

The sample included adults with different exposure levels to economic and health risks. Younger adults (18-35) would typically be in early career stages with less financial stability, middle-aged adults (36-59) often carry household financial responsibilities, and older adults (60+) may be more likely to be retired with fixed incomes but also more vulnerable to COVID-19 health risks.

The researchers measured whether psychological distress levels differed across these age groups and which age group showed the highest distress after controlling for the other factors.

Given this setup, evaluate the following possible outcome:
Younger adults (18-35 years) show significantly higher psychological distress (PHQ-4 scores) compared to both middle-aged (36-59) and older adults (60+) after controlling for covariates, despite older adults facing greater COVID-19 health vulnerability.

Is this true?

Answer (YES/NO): NO